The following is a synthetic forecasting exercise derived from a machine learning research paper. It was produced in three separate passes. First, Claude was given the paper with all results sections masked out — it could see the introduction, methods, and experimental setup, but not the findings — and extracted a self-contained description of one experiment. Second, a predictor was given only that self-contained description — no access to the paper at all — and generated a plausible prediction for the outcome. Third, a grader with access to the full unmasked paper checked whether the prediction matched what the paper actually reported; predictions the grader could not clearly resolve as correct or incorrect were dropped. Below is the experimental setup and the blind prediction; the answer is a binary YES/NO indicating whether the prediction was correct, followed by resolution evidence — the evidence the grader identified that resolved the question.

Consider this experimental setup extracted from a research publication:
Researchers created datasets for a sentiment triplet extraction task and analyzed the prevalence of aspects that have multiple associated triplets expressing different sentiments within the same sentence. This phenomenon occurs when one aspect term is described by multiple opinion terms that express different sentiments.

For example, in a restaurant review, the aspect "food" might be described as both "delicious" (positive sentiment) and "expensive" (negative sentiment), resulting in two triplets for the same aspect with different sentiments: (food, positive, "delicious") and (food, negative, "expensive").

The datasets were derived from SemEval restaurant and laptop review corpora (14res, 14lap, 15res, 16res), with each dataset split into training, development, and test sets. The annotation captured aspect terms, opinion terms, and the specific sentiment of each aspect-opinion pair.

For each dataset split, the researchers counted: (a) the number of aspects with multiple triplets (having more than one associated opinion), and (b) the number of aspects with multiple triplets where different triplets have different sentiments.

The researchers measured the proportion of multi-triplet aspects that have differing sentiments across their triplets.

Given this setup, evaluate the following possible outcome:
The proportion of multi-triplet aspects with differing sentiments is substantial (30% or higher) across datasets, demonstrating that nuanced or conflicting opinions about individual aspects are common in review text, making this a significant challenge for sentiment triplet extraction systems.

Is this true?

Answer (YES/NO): NO